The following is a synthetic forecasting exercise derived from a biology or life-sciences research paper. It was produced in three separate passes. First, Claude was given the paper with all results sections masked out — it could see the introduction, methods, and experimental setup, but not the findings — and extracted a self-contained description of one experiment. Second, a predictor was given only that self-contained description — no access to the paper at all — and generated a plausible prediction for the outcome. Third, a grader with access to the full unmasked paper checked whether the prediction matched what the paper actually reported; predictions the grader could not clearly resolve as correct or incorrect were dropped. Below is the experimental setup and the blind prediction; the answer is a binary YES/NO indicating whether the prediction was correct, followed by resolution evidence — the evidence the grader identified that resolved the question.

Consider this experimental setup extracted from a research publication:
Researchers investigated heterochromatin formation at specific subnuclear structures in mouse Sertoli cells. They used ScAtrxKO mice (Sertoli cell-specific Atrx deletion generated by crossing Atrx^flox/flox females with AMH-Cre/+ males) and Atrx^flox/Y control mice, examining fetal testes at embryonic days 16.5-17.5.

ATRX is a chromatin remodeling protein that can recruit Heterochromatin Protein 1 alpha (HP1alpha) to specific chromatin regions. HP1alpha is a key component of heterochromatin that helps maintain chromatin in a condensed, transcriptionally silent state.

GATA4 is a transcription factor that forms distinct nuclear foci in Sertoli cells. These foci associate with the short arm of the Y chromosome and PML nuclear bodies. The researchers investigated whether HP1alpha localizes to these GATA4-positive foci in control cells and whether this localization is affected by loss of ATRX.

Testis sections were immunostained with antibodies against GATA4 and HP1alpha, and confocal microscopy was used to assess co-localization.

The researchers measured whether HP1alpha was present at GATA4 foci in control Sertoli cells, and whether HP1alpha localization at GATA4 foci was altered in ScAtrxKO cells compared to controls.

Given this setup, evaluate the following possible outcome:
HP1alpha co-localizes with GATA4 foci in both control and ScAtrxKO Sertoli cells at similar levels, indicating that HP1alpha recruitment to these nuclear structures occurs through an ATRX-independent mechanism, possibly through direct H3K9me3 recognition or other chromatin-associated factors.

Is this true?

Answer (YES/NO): NO